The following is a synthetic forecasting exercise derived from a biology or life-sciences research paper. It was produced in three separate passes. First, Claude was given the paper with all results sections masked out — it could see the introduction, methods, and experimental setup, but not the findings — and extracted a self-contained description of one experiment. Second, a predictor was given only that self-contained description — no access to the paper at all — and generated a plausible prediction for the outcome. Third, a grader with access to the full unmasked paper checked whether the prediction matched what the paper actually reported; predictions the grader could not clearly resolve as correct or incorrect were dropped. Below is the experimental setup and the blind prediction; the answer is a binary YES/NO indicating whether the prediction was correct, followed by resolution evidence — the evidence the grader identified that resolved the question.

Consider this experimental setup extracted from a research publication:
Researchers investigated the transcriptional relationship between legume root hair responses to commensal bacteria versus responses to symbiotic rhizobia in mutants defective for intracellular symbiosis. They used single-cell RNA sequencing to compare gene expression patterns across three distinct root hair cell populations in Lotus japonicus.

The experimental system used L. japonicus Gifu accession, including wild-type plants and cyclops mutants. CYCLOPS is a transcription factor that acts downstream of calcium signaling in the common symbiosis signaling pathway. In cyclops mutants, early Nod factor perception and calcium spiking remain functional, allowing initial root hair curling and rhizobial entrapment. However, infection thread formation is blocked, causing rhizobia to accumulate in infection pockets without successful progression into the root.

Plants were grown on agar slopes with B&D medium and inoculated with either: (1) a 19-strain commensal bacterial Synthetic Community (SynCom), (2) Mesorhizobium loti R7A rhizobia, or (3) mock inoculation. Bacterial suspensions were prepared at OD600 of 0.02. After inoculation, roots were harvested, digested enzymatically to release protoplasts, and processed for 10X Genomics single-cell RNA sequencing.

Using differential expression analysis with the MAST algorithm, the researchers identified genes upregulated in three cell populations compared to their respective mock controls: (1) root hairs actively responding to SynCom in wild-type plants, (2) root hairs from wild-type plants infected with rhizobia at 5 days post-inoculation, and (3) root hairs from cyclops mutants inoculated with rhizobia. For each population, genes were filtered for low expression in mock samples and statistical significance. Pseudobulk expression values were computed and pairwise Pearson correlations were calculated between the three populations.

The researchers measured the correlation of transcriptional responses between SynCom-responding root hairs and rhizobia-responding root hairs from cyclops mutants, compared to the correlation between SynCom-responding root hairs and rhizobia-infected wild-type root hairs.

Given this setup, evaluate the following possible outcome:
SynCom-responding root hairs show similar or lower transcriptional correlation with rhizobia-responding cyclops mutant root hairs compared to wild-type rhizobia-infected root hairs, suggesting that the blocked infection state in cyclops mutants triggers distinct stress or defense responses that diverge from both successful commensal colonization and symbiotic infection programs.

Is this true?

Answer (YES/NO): NO